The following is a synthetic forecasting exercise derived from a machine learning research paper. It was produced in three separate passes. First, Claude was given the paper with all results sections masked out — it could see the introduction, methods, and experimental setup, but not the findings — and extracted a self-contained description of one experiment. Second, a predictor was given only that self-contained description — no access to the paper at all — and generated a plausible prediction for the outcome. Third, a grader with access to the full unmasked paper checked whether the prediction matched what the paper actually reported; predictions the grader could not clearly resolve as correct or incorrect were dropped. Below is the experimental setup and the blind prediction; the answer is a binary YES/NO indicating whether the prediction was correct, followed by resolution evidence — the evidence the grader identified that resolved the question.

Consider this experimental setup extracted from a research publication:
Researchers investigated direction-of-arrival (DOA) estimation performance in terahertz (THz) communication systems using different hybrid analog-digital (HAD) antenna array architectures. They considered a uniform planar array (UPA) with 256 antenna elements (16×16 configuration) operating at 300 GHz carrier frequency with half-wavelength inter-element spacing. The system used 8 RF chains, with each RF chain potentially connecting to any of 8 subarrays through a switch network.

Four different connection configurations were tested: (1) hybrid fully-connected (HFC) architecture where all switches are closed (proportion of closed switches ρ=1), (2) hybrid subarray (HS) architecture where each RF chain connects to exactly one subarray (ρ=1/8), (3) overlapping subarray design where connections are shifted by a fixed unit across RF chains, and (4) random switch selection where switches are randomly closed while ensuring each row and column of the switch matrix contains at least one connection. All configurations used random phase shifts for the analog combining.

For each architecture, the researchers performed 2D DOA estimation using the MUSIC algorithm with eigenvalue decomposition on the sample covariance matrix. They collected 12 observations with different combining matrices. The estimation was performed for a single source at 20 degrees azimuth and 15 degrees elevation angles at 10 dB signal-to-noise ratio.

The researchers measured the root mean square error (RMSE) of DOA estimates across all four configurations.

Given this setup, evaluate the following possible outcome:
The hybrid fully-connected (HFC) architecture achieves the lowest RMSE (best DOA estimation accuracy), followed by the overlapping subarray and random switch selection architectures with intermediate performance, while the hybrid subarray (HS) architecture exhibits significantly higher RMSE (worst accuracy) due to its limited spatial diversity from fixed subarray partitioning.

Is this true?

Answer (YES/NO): NO